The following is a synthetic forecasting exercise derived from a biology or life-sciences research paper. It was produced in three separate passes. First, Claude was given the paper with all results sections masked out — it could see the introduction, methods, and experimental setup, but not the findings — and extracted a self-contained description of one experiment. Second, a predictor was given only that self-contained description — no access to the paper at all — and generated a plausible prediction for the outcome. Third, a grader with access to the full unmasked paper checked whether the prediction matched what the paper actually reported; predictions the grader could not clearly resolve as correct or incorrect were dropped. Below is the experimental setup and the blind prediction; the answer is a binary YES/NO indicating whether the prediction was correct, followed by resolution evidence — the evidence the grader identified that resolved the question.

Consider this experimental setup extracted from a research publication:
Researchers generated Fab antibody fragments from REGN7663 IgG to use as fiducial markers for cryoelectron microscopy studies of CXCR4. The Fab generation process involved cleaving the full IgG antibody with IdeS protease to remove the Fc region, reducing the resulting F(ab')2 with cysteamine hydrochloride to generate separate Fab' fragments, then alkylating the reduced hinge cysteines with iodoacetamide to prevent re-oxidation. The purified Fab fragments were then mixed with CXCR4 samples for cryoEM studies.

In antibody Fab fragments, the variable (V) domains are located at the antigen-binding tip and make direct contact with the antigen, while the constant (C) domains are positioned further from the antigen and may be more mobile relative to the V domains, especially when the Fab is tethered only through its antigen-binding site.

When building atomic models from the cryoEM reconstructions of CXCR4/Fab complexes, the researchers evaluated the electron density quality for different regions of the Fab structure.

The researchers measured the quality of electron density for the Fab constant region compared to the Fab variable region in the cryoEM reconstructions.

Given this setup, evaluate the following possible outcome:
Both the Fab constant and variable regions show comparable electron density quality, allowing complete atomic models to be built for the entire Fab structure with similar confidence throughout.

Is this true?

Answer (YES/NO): NO